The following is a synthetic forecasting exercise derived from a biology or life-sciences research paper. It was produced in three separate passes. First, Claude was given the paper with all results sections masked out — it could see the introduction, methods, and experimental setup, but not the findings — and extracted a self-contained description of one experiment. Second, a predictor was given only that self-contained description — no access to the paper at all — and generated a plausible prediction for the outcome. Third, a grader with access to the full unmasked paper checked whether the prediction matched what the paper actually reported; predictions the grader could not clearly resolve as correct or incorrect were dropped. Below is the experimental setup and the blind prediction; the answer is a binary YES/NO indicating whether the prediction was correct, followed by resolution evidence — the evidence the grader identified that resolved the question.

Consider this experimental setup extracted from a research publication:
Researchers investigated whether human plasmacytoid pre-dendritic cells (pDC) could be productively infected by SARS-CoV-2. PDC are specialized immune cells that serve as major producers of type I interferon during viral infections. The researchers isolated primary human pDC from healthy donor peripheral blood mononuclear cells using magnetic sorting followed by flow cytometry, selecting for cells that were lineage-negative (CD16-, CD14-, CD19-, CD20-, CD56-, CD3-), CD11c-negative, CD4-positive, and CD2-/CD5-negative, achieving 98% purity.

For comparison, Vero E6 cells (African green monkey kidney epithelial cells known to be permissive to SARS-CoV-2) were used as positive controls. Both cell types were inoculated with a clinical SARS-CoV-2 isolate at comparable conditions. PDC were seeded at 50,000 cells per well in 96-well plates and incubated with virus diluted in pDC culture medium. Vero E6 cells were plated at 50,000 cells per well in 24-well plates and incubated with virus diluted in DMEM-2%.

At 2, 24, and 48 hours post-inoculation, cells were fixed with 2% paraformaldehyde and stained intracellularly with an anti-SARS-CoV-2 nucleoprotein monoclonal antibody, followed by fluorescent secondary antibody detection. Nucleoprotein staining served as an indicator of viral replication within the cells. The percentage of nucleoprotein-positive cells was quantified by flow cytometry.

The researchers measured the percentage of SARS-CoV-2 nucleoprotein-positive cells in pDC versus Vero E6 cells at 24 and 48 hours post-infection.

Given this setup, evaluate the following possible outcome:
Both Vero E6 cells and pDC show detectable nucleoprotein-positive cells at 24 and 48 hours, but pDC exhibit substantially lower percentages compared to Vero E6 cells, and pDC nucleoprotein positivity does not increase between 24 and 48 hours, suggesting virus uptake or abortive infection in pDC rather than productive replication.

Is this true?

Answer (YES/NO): NO